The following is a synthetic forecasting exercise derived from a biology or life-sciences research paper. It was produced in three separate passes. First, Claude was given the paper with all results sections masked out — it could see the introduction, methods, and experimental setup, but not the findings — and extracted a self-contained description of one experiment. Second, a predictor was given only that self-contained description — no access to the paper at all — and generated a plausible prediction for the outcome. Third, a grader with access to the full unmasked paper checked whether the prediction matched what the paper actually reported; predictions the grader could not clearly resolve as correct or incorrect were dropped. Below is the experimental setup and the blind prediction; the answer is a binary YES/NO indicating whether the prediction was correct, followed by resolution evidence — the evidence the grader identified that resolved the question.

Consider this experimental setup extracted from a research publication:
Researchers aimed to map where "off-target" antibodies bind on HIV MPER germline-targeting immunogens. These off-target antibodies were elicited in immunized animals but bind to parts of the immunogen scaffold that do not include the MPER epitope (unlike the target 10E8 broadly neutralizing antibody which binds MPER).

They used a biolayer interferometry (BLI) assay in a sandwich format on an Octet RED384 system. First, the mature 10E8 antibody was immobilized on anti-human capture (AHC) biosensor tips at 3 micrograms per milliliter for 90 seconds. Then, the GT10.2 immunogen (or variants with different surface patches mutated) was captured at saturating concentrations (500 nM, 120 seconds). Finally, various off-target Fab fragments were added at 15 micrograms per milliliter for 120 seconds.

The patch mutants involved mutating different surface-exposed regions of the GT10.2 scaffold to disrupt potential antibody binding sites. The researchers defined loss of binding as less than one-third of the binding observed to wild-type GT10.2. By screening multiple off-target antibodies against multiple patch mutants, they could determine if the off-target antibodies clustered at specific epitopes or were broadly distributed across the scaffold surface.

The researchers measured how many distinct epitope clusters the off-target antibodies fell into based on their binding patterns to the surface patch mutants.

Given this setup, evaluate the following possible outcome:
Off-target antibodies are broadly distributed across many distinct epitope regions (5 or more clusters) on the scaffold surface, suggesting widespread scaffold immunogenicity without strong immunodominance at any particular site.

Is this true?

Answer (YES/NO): NO